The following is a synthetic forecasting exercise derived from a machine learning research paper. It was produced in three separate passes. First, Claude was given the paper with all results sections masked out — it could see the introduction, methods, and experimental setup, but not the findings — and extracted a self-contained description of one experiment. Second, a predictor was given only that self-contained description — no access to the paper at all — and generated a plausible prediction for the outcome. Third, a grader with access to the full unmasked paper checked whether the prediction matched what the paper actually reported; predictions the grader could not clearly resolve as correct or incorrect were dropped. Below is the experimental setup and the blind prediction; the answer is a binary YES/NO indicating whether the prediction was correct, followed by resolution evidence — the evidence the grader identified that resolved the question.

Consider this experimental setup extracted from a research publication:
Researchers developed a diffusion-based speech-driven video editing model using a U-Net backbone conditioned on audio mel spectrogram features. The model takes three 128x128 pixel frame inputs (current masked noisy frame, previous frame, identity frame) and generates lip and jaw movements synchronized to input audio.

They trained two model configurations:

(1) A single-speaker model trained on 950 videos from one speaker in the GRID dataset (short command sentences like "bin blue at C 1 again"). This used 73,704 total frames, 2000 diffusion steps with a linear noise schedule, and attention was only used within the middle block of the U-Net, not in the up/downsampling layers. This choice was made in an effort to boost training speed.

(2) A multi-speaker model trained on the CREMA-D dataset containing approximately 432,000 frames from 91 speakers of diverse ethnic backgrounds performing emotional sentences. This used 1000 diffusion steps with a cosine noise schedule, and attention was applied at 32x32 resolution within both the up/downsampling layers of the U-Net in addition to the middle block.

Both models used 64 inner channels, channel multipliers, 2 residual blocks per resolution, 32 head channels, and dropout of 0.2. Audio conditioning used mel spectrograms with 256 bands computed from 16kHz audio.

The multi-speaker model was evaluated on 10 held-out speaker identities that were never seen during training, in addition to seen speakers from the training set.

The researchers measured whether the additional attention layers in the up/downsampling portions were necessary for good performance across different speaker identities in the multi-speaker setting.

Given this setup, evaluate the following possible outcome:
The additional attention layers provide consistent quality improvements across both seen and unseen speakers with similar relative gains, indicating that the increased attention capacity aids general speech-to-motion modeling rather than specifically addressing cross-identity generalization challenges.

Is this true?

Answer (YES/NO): NO